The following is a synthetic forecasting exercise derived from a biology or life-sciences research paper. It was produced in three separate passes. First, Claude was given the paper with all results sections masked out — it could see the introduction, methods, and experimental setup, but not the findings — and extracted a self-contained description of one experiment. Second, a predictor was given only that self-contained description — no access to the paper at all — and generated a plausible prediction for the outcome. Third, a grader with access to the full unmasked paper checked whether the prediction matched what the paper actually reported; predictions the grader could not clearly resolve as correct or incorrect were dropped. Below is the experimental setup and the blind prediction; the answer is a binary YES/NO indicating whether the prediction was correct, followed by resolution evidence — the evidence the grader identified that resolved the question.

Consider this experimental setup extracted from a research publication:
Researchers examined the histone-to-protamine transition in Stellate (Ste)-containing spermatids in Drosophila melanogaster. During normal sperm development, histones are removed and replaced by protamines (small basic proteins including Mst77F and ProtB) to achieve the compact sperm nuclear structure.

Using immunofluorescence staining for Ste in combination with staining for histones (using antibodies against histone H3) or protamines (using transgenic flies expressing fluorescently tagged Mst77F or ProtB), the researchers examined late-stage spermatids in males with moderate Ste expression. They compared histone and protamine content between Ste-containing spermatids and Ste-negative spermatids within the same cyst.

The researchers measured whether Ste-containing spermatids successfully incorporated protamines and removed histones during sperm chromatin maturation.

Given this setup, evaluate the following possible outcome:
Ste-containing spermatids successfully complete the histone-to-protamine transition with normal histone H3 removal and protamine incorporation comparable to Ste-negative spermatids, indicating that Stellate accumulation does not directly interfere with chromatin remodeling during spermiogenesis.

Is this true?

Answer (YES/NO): NO